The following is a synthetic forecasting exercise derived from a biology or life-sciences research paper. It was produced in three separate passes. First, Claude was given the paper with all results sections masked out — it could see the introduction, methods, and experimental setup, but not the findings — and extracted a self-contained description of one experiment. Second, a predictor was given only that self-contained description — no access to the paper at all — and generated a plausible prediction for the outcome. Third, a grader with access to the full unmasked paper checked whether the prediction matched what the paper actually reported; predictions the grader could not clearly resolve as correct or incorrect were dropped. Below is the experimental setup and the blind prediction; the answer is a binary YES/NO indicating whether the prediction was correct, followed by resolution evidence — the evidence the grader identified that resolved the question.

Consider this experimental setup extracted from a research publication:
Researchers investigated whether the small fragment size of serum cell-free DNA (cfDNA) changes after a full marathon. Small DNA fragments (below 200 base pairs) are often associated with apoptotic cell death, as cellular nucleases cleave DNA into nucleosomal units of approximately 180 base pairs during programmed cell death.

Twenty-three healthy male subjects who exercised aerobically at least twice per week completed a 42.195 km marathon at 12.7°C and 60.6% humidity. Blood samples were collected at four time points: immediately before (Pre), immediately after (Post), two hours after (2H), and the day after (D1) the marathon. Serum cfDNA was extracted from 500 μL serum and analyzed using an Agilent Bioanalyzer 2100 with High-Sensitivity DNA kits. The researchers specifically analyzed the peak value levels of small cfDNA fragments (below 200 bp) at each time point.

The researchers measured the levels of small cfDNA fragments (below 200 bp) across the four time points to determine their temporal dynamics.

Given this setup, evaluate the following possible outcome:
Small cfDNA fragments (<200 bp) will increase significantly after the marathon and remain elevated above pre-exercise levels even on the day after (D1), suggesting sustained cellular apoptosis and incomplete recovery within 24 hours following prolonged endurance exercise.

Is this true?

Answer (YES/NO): NO